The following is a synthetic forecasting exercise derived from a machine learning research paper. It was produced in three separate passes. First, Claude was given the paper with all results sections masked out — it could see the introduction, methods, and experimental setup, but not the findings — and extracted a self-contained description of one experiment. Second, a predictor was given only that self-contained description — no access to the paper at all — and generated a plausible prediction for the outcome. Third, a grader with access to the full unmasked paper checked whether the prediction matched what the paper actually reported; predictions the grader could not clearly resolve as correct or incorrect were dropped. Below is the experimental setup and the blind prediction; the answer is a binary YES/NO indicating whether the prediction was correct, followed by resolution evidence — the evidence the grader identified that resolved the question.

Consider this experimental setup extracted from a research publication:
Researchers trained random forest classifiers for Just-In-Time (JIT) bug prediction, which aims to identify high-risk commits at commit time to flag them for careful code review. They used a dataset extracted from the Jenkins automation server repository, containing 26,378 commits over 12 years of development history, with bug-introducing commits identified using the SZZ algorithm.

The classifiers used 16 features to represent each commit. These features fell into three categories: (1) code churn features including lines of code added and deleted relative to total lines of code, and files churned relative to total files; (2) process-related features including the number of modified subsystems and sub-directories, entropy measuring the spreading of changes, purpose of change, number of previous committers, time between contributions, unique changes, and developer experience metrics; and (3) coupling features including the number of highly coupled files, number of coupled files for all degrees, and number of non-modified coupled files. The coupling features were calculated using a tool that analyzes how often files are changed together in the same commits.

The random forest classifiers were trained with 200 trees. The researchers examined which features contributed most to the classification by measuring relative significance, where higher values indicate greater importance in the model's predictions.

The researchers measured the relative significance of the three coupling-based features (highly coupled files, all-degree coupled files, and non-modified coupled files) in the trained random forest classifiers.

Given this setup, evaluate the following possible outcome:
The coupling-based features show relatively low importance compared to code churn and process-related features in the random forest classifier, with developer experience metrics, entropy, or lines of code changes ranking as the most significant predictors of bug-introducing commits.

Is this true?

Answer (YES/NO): NO